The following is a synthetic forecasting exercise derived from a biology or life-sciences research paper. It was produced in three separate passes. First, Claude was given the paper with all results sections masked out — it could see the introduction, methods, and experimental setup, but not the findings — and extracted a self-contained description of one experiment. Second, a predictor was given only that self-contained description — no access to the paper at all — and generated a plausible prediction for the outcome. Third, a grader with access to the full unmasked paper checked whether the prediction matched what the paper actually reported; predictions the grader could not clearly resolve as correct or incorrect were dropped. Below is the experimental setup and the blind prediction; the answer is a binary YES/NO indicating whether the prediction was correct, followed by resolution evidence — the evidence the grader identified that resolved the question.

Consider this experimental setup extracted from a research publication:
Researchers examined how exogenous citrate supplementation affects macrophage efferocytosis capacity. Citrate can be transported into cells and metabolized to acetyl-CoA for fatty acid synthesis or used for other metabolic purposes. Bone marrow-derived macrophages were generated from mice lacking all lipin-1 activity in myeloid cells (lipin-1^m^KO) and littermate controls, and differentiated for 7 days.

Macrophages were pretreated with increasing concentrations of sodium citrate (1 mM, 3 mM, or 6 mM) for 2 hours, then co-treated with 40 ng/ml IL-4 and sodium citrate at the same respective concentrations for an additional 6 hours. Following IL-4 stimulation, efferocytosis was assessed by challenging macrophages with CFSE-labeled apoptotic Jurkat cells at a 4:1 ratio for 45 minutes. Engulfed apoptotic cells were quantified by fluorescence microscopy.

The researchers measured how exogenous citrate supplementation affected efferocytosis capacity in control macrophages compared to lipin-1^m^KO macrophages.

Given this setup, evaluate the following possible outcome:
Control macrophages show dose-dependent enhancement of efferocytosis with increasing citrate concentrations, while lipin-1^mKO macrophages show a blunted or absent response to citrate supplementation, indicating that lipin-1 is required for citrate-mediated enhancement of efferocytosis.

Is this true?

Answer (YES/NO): NO